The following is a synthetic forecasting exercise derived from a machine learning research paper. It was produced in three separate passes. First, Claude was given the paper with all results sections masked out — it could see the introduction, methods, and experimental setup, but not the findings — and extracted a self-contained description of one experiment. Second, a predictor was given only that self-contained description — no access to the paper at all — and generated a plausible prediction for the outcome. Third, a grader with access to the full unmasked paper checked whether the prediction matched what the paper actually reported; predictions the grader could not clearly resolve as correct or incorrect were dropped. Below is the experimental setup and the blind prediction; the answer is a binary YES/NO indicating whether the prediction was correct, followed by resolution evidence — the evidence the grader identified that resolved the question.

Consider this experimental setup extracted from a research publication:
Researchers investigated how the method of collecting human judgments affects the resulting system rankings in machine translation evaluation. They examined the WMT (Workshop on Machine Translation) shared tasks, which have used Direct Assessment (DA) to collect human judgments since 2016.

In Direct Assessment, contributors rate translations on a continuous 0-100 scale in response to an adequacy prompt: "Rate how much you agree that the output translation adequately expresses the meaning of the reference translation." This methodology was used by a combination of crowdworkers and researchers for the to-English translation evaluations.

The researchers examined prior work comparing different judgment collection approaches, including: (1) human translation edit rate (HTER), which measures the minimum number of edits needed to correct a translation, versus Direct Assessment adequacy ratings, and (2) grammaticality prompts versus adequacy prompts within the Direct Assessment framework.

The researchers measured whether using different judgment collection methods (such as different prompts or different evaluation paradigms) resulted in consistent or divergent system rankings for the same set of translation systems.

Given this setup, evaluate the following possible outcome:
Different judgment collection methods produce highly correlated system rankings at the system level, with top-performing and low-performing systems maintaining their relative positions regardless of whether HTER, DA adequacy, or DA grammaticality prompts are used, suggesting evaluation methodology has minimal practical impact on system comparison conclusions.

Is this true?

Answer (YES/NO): NO